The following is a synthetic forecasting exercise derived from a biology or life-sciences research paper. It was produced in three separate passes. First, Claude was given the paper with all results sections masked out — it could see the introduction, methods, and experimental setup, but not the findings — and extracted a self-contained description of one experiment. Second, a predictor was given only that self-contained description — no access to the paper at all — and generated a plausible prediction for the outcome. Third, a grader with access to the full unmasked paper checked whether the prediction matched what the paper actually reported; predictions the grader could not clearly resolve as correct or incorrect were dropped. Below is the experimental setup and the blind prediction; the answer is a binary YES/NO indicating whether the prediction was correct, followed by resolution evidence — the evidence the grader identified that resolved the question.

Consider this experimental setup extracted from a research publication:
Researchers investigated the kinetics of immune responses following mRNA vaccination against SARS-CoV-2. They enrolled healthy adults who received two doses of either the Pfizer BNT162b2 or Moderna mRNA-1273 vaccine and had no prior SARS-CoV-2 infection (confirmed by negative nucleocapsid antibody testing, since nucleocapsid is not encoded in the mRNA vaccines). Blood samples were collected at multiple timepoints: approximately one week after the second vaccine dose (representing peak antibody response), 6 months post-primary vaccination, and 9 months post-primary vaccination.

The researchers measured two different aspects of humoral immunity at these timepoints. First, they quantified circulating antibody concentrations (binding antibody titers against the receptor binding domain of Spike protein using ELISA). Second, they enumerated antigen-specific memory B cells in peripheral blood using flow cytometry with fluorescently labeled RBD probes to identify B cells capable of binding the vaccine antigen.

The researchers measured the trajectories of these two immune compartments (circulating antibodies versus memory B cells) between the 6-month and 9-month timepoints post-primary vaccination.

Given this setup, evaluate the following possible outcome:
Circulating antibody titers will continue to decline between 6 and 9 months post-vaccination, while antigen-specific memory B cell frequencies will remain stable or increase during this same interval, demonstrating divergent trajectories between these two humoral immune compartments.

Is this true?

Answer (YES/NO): NO